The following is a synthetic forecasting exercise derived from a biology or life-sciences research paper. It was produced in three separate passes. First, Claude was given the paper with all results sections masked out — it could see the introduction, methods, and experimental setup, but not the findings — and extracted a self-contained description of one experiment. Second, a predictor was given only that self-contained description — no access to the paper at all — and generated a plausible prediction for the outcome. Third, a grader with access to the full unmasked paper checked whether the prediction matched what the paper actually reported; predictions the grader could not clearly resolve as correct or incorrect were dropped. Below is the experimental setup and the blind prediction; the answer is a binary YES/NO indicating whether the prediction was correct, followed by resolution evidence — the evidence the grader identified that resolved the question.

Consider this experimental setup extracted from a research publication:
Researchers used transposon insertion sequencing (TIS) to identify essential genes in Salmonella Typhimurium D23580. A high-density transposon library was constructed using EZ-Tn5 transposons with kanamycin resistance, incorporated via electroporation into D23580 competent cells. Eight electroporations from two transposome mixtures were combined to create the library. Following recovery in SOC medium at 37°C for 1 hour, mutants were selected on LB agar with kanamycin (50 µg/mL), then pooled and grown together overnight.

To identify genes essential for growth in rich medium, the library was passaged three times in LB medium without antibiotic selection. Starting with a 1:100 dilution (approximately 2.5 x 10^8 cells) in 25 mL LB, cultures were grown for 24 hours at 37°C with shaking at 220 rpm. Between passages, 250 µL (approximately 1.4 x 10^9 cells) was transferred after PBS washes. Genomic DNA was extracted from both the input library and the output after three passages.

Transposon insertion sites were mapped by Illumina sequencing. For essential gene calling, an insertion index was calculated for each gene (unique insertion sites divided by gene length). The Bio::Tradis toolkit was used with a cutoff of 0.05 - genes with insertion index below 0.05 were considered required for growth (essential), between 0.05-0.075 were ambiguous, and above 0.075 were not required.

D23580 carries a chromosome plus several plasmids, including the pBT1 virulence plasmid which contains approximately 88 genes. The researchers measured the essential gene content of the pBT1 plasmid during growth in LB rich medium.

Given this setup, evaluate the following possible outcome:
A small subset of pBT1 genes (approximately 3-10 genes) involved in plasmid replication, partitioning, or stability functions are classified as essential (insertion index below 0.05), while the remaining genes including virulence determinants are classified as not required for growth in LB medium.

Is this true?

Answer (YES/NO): NO